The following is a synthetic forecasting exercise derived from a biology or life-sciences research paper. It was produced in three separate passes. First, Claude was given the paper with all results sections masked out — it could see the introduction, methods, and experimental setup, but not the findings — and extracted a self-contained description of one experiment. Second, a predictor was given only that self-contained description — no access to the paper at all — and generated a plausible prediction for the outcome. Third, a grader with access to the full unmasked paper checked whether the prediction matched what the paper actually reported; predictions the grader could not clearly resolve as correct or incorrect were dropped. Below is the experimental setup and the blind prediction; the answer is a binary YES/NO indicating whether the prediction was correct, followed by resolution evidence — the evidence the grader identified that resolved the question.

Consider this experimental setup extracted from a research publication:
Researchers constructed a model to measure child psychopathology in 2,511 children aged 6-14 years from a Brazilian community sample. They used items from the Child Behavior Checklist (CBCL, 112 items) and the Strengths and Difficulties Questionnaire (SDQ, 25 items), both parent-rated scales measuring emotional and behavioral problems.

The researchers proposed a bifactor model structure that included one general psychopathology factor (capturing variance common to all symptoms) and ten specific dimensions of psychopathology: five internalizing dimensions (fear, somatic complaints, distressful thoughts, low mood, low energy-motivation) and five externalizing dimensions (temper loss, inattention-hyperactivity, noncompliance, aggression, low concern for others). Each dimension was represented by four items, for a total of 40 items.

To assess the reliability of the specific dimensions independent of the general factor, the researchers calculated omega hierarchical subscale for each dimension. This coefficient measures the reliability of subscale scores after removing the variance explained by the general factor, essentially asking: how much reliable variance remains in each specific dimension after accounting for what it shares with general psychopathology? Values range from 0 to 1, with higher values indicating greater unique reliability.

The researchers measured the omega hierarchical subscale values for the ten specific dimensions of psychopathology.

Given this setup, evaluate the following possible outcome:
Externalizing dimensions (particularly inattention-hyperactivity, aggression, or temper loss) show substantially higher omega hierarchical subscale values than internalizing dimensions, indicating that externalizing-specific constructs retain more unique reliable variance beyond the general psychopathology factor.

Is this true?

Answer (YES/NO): NO